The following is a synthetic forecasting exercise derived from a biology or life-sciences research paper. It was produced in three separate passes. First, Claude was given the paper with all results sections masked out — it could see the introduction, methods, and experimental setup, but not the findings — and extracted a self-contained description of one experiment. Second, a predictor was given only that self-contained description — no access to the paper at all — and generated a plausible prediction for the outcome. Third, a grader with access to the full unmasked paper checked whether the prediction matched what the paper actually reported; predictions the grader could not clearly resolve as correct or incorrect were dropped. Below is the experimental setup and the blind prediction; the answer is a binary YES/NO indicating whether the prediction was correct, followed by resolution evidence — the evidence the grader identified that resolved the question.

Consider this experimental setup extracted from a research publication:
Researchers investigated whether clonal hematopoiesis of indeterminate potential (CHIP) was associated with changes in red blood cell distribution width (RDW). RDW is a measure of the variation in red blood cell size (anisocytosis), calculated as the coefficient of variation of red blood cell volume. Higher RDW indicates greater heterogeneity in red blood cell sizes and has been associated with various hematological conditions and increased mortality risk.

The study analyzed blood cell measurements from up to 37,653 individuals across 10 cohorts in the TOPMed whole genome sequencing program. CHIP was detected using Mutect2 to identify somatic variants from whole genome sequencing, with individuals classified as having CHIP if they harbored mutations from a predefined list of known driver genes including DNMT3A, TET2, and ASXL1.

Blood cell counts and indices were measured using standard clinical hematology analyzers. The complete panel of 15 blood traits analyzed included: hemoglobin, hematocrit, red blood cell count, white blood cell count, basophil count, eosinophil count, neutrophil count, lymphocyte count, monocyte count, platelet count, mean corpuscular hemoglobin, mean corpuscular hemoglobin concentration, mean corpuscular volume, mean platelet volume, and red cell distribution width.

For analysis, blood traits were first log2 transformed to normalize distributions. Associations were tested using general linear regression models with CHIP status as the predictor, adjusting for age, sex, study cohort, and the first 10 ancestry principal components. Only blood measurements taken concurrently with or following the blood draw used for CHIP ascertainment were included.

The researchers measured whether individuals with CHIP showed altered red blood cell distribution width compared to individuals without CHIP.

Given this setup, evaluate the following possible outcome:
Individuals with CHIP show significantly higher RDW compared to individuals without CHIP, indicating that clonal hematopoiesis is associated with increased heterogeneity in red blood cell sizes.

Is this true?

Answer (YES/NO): YES